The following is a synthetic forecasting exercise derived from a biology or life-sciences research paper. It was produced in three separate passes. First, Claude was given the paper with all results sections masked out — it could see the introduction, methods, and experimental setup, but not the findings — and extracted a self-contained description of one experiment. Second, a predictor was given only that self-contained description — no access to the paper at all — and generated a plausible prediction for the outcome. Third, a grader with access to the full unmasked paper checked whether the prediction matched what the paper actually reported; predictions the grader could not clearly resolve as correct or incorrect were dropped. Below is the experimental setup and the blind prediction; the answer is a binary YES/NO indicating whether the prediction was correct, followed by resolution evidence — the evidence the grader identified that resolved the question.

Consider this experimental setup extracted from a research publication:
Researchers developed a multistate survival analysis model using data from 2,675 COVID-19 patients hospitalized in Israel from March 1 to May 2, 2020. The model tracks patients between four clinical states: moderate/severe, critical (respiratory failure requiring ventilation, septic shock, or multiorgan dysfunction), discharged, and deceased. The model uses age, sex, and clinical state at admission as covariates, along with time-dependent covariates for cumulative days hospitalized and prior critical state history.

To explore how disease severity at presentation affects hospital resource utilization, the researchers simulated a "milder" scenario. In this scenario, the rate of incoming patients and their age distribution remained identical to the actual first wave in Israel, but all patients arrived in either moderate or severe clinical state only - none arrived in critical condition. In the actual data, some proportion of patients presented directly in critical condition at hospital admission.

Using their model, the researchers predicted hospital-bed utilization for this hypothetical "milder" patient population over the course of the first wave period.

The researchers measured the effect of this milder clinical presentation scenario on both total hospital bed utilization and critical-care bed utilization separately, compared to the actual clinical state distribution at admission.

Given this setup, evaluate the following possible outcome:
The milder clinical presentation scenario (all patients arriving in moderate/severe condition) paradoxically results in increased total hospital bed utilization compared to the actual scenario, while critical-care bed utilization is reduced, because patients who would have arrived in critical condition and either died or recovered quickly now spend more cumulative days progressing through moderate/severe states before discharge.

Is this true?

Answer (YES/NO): NO